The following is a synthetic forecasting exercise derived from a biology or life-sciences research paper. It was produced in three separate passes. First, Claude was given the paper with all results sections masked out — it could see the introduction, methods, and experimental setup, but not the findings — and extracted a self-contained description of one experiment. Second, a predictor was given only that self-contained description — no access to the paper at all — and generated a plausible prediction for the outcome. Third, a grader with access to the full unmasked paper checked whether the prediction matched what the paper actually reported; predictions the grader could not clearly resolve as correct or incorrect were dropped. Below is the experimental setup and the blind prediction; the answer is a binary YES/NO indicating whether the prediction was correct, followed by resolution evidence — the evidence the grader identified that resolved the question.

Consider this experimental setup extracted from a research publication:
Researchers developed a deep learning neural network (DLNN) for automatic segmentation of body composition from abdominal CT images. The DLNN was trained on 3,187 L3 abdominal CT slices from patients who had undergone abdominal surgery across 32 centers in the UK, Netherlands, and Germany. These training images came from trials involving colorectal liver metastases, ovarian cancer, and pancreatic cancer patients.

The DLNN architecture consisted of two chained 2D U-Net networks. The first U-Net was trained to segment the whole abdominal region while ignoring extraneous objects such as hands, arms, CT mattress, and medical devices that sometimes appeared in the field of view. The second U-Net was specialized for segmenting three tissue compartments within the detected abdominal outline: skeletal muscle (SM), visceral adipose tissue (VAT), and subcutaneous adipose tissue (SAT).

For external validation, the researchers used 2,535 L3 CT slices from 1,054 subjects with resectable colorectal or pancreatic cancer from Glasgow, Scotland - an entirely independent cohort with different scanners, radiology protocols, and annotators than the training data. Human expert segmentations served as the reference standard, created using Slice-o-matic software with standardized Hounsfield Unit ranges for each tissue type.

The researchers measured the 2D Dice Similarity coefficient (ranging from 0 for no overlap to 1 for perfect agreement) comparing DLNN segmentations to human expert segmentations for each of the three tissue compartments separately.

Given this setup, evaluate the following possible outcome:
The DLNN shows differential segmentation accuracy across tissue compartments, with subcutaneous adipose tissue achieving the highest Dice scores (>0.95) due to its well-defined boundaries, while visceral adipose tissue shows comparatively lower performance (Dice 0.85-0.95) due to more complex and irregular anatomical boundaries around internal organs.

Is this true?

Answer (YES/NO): NO